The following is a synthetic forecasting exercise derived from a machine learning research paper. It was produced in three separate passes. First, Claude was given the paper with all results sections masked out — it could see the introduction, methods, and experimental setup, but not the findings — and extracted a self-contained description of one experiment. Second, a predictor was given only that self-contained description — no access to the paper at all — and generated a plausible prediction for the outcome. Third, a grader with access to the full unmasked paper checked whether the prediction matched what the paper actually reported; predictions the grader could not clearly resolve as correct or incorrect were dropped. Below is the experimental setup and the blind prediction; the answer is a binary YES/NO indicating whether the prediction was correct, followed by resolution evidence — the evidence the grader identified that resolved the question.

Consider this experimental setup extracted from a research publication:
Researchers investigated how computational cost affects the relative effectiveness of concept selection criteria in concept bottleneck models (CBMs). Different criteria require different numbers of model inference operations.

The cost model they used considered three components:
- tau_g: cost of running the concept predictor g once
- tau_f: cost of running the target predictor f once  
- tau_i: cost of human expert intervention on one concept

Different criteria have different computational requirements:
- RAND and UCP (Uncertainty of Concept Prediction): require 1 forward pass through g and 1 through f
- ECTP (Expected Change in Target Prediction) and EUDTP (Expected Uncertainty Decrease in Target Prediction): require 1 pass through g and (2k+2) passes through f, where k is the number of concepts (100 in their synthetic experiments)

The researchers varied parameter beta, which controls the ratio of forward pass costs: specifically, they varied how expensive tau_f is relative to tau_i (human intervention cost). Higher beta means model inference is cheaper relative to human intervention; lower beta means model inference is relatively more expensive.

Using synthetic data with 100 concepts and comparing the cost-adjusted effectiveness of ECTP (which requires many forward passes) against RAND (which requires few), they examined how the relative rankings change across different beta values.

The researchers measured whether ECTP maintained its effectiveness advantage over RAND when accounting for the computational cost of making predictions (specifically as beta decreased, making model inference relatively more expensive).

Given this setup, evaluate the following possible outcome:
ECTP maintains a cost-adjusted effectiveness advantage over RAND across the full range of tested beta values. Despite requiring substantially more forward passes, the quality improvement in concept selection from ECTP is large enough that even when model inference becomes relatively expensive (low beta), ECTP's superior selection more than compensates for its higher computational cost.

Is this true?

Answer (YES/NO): NO